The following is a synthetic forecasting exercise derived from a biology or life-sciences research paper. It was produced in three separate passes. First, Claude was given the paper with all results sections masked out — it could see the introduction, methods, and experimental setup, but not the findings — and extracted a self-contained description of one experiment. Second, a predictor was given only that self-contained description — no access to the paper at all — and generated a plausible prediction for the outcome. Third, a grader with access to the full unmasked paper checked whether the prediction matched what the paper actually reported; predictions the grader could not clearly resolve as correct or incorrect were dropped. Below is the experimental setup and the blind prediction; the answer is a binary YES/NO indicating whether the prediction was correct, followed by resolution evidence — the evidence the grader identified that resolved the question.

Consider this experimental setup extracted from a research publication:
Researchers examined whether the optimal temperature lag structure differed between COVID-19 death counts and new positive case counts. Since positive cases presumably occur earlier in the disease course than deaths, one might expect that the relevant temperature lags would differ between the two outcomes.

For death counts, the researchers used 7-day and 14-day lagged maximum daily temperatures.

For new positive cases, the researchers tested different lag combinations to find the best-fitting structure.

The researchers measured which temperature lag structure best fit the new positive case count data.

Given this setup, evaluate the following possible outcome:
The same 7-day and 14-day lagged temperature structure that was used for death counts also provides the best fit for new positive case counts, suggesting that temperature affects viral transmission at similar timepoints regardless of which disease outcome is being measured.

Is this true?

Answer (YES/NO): NO